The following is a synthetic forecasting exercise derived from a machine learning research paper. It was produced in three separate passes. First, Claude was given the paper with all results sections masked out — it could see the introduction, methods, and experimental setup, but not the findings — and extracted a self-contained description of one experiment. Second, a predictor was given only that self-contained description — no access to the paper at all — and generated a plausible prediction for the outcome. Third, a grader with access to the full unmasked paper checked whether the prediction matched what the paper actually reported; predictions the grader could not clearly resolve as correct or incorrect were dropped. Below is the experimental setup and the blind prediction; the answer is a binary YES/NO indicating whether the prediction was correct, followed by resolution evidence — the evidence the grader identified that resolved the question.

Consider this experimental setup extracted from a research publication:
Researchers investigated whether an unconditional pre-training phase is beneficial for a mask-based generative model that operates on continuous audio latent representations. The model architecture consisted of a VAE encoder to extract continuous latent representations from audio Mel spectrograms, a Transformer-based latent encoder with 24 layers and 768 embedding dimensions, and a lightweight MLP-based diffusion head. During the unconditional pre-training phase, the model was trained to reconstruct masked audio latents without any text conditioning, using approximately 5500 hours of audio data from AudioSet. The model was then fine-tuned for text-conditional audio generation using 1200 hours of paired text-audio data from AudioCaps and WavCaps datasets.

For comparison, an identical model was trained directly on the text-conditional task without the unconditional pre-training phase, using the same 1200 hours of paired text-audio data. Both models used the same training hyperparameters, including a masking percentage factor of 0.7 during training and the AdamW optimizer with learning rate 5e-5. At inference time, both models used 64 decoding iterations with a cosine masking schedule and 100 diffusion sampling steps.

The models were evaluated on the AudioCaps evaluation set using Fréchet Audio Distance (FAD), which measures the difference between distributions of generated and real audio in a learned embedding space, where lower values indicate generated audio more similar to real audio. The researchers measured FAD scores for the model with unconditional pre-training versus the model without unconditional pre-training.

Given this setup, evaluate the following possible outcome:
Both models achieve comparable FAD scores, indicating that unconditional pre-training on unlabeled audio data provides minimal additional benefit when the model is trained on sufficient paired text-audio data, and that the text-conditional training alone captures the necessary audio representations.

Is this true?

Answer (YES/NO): NO